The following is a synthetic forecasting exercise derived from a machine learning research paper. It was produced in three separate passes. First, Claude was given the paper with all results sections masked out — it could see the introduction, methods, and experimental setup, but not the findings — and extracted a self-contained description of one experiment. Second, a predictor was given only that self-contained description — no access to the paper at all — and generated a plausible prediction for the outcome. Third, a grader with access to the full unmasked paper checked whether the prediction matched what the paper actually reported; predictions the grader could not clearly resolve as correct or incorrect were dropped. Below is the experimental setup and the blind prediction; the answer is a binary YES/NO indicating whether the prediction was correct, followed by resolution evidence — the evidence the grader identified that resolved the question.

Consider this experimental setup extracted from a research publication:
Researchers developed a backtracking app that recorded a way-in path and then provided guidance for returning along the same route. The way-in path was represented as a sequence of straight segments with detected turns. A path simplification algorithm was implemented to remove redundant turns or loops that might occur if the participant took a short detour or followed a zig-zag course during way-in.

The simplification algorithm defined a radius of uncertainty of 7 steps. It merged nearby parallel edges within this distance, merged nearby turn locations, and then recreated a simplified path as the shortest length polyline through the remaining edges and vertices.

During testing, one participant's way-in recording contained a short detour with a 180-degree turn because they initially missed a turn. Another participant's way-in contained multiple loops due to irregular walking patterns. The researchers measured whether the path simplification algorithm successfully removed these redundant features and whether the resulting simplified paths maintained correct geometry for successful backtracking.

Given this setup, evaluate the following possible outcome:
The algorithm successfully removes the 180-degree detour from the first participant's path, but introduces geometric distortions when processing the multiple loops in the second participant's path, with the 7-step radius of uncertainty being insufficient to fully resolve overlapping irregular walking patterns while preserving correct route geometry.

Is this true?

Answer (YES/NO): NO